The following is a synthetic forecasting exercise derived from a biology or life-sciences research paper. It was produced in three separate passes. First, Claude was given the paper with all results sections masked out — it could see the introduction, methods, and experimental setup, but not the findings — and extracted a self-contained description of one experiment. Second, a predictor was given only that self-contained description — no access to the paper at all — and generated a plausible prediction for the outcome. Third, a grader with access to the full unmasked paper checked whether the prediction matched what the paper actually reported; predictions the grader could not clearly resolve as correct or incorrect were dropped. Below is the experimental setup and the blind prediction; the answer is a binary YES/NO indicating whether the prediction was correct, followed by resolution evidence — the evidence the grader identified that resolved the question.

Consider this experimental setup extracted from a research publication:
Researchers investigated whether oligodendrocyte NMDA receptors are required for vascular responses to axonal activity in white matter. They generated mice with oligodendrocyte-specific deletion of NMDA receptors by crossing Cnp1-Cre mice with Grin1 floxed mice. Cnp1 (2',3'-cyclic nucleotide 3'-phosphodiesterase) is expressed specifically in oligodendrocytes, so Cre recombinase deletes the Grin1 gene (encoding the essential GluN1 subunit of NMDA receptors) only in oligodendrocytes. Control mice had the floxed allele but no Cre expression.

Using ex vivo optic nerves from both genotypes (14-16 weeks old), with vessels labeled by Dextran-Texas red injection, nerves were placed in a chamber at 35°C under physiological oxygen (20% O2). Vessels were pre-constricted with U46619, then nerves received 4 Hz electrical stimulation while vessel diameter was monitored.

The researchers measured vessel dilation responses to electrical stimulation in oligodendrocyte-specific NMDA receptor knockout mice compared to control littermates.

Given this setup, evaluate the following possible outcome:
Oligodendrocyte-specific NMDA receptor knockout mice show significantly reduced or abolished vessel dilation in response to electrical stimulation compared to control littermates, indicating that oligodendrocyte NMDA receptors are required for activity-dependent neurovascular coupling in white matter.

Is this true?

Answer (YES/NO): NO